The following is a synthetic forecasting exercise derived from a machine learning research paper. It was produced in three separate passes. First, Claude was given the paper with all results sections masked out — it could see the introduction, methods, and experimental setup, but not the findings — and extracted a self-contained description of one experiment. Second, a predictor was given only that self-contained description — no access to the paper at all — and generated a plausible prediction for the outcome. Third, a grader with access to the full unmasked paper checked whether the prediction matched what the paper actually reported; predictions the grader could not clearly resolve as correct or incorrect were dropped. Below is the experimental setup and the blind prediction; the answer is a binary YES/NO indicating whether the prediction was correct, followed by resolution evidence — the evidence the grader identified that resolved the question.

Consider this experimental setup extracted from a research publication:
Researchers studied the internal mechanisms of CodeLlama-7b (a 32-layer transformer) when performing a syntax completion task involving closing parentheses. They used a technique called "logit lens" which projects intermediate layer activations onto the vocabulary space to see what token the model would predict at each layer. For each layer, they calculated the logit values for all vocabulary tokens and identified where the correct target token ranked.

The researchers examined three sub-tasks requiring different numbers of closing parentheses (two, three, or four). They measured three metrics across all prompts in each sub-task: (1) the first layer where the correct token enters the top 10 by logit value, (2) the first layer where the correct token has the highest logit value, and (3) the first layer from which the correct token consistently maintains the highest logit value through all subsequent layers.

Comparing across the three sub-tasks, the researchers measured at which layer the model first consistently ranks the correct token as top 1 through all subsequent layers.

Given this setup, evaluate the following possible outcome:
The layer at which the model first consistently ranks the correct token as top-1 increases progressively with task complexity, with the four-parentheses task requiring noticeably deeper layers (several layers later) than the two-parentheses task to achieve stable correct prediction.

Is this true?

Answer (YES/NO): NO